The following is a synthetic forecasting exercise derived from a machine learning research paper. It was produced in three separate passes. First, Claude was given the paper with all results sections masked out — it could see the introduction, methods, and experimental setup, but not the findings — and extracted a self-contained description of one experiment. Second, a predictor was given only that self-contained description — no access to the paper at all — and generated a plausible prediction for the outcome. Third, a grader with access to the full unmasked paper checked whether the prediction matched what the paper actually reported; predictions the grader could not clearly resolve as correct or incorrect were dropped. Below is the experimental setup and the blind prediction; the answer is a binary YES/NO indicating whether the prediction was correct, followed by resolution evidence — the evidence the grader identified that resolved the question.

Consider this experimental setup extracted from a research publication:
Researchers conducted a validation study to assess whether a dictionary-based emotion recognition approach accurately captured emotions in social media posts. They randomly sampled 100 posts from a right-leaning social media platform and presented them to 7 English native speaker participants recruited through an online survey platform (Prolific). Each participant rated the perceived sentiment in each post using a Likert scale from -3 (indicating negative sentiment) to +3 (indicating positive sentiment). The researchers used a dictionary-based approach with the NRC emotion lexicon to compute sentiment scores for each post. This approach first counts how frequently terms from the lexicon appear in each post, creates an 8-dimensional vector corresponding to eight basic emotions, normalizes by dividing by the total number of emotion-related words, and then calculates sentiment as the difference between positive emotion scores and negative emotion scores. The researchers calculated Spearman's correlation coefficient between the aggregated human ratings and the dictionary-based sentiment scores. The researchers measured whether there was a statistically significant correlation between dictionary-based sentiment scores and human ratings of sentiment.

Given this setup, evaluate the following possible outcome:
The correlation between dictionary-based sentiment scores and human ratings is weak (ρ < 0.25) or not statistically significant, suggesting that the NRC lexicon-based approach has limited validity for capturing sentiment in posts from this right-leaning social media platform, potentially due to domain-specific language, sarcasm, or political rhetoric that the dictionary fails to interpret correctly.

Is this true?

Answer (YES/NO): YES